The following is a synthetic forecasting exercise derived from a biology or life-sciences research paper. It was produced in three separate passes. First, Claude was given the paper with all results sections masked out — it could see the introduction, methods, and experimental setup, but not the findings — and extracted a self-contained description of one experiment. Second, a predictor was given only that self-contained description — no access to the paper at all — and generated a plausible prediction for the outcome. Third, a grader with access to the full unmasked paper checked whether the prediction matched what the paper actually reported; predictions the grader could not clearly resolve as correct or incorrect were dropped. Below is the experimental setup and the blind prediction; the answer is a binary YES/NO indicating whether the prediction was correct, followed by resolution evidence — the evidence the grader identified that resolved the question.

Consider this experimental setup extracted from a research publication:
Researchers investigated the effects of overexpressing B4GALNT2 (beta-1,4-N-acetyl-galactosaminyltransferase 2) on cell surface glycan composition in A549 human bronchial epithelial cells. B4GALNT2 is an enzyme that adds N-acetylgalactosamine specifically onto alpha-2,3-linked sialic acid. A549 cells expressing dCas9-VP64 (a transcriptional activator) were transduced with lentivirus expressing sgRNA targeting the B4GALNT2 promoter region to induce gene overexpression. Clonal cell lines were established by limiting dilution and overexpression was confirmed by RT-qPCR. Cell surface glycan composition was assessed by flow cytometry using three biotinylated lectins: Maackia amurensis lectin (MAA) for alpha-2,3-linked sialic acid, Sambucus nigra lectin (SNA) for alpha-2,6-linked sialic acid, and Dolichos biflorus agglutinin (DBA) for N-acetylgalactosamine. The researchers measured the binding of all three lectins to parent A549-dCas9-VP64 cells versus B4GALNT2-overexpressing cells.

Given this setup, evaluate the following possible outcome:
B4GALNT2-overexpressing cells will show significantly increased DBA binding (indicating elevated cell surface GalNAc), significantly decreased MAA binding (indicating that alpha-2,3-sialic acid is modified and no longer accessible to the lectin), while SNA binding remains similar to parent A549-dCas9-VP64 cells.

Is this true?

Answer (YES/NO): YES